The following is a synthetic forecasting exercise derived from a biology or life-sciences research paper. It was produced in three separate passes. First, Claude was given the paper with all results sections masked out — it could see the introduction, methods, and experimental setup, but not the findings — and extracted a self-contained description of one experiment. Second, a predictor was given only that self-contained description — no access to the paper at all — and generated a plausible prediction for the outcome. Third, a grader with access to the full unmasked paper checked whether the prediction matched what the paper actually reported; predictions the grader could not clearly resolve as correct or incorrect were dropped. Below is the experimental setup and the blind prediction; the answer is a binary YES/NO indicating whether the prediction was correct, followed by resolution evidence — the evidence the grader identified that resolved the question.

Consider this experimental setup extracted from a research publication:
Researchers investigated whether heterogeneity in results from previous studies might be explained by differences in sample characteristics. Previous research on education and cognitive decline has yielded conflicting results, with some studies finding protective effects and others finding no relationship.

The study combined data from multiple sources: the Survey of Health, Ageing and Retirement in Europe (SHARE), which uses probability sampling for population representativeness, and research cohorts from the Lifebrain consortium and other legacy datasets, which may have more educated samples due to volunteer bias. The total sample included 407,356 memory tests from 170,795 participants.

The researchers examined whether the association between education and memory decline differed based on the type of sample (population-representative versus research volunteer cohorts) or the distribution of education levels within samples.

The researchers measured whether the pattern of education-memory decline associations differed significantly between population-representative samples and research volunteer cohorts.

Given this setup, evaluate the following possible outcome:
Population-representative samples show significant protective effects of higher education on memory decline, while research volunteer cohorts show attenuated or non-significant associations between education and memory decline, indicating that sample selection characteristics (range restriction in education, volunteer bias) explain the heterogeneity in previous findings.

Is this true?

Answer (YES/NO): NO